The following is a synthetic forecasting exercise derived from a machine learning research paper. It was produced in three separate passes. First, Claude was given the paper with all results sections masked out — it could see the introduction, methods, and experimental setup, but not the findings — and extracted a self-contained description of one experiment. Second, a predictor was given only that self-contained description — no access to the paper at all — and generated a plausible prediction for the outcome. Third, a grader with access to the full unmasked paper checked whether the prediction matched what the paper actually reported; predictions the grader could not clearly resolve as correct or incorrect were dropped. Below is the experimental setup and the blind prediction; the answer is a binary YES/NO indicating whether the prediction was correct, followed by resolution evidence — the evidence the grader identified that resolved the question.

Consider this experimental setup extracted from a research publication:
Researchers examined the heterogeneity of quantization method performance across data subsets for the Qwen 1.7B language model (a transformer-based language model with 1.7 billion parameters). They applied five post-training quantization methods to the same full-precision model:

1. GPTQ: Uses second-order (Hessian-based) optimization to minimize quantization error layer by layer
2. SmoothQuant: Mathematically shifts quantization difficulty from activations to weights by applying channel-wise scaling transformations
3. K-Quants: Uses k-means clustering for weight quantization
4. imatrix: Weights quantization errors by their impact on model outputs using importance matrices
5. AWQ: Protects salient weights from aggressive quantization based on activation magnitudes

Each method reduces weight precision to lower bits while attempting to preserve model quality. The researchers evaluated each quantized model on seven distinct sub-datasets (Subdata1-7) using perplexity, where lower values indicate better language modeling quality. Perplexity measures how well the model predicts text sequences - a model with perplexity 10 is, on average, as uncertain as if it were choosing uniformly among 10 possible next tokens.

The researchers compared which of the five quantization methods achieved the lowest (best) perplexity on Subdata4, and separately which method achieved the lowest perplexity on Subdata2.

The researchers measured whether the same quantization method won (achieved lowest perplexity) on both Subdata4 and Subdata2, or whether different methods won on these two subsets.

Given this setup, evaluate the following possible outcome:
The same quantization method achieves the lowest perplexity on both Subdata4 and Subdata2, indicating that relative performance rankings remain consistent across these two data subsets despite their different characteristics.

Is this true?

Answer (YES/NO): NO